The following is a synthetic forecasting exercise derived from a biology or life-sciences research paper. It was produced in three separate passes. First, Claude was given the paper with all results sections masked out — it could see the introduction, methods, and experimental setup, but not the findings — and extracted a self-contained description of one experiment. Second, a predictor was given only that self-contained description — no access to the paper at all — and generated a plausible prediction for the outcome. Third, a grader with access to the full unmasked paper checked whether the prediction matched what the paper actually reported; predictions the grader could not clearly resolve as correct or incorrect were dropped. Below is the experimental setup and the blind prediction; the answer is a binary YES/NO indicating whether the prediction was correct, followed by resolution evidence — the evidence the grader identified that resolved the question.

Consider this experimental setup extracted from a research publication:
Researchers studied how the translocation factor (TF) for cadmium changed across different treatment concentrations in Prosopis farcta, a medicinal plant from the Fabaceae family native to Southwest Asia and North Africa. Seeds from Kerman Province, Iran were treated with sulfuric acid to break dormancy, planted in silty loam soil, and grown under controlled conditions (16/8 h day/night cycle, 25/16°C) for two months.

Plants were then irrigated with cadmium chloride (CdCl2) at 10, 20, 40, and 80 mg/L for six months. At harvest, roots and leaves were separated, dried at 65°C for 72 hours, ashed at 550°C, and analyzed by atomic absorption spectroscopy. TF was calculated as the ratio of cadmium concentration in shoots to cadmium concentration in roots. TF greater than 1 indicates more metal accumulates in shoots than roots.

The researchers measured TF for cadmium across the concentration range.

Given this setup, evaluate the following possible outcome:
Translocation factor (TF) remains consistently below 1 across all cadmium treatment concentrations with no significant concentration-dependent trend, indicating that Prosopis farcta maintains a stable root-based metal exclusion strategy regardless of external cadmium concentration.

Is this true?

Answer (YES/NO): NO